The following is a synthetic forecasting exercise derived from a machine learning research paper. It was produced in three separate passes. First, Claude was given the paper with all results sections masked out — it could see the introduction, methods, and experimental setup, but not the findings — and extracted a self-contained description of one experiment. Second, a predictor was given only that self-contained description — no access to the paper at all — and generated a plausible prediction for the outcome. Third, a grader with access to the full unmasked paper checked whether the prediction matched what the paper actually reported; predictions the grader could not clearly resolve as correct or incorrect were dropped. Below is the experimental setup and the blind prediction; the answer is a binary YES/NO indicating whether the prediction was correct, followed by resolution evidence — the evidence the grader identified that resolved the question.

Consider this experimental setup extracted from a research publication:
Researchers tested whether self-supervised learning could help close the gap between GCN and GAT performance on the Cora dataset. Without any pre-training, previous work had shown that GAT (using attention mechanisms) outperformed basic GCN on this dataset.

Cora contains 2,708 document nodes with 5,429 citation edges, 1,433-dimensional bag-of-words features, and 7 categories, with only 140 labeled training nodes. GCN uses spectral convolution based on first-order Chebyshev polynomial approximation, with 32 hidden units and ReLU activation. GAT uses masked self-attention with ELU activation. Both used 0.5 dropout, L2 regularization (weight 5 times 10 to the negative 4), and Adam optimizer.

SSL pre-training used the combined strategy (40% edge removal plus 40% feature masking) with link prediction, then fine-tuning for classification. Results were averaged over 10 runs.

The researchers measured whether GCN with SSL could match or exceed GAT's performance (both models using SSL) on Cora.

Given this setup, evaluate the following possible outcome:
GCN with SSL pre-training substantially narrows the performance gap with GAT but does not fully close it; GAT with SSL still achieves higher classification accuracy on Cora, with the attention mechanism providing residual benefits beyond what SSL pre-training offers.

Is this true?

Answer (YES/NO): NO